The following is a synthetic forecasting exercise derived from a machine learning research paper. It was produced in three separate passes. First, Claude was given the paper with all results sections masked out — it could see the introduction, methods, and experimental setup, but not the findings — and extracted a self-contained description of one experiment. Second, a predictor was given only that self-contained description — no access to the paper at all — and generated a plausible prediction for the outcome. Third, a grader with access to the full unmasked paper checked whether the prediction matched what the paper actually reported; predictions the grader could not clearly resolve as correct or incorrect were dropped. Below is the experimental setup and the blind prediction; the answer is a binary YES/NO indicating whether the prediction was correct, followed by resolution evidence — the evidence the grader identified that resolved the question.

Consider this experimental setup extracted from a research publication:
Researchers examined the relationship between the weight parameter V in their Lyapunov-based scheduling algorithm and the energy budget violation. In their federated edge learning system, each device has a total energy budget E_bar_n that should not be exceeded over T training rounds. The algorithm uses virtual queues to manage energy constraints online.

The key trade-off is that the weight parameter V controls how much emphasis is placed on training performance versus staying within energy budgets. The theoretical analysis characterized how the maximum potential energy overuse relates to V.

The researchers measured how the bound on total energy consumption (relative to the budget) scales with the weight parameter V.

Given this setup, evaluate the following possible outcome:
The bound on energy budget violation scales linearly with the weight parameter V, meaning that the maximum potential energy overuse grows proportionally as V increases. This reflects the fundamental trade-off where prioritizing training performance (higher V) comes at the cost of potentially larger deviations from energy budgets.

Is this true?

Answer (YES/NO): NO